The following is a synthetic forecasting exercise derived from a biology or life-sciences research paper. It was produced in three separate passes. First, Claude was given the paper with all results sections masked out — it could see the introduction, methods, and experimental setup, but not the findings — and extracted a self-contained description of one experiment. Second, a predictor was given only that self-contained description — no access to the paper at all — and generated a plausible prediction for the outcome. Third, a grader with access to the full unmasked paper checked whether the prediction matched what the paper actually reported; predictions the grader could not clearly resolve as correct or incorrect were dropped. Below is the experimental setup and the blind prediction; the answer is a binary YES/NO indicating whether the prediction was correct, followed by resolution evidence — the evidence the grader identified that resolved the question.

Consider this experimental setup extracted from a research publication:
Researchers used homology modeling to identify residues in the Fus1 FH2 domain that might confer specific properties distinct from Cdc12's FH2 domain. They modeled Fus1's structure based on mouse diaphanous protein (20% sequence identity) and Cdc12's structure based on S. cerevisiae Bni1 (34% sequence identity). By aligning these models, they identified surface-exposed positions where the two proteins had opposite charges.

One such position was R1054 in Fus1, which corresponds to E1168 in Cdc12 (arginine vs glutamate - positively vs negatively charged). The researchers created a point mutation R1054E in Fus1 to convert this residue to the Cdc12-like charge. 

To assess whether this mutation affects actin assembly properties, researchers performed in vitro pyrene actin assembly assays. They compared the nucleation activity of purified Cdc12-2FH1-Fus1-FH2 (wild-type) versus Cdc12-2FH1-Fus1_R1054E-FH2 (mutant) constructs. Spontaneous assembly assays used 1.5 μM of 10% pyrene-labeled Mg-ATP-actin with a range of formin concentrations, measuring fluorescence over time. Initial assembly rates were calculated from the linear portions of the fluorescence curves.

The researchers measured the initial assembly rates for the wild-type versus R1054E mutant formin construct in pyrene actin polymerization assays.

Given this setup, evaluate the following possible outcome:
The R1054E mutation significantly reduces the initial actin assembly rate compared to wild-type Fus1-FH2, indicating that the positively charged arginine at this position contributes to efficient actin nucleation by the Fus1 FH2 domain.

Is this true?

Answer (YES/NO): NO